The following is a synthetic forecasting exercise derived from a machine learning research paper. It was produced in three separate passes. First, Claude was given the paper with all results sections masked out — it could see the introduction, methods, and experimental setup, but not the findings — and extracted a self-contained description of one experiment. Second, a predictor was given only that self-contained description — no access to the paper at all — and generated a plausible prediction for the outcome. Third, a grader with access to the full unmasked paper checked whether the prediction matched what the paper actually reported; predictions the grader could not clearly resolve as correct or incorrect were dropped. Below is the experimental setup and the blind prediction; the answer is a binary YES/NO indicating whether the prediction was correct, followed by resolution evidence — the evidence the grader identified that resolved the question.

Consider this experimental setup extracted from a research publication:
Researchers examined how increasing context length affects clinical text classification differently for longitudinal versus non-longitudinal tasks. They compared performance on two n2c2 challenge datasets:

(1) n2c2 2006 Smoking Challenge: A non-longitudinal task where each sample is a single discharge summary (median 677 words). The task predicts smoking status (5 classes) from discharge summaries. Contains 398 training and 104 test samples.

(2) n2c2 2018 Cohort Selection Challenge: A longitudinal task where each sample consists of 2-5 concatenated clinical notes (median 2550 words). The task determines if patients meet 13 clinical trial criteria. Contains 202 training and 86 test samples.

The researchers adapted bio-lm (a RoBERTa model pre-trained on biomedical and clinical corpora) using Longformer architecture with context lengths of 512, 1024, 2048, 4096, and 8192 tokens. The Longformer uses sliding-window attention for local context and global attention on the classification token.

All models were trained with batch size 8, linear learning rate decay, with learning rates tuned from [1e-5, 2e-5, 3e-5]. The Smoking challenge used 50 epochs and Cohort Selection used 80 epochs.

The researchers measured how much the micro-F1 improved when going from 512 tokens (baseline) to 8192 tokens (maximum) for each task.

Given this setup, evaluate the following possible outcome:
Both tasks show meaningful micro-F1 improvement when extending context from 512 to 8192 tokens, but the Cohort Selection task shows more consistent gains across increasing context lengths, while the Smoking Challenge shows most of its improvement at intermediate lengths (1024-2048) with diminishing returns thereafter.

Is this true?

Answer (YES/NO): YES